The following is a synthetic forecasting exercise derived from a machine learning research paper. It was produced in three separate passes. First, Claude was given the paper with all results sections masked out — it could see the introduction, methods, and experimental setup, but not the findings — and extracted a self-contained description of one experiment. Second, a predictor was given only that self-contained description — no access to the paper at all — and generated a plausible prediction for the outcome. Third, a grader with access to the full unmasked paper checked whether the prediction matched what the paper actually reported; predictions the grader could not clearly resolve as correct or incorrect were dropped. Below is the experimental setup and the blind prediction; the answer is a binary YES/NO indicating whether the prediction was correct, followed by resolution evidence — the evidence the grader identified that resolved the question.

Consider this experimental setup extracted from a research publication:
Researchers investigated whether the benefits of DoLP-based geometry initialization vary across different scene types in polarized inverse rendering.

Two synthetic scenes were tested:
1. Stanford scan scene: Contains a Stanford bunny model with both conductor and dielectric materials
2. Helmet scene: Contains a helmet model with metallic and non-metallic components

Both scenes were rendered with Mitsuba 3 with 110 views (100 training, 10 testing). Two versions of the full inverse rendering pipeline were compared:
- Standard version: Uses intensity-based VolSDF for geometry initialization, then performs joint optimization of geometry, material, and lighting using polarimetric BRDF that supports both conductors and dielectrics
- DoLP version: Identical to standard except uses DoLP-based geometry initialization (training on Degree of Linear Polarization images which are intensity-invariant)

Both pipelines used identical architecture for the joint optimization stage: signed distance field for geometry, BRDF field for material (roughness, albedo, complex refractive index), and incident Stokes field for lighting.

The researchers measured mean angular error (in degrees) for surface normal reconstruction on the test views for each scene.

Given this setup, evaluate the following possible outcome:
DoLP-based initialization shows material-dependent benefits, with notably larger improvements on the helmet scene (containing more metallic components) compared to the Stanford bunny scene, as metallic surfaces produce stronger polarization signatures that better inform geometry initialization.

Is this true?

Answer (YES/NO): NO